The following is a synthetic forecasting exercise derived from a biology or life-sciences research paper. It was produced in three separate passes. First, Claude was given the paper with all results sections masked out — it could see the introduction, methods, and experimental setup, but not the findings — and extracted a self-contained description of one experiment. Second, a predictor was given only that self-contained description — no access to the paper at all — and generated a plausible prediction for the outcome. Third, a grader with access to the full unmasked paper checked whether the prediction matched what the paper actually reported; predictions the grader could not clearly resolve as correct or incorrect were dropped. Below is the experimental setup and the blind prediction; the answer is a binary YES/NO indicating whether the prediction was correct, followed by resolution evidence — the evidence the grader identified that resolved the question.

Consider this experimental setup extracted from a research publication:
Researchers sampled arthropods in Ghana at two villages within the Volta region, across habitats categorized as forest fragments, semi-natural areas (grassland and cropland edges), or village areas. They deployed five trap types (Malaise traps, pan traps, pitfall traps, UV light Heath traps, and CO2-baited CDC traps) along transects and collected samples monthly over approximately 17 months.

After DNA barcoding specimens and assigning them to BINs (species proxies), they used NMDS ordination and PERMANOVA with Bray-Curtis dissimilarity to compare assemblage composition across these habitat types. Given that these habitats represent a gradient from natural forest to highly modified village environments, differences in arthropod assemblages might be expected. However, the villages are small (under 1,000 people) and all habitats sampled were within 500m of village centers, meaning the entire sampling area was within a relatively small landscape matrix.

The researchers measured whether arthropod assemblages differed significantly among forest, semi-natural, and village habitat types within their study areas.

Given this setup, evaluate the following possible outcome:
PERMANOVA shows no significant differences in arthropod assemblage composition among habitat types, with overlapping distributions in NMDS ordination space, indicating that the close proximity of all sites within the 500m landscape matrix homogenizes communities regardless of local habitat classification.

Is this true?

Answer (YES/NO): NO